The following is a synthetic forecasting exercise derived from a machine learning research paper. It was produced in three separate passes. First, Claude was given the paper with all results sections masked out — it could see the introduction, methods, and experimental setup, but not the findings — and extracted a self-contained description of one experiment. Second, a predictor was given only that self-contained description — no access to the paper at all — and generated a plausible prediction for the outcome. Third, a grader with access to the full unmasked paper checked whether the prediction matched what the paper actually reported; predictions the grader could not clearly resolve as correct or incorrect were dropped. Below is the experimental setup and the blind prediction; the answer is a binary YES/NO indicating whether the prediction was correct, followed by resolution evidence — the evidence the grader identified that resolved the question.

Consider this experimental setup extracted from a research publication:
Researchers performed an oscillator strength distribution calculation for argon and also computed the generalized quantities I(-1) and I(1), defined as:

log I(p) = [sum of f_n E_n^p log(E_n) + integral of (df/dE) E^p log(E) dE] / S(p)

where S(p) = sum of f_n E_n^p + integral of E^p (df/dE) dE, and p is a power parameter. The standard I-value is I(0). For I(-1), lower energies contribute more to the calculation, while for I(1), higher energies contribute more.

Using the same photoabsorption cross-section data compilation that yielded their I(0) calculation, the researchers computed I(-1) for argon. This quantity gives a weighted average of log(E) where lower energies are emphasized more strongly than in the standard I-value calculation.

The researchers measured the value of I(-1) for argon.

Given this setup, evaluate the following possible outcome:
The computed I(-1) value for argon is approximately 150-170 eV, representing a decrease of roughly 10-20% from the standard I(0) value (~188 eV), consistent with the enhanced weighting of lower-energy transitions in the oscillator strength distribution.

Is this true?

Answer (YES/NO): NO